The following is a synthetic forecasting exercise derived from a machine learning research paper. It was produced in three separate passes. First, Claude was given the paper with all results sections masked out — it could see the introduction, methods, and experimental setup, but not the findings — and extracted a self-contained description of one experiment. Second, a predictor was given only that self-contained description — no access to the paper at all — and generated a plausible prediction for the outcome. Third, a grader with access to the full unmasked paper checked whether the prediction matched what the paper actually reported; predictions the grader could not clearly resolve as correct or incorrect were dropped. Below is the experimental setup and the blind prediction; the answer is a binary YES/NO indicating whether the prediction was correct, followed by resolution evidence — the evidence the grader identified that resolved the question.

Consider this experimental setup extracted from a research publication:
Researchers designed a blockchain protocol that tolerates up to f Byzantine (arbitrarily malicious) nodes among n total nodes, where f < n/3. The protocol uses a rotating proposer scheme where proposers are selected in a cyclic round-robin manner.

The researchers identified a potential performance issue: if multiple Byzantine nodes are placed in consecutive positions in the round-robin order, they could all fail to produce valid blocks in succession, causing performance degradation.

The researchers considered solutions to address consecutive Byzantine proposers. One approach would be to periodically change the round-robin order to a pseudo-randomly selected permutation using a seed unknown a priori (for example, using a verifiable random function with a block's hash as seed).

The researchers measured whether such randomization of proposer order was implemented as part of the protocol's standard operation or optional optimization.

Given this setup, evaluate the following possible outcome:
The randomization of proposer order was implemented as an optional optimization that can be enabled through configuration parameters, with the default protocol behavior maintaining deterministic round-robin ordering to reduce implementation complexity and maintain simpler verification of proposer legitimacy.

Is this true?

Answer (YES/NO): NO